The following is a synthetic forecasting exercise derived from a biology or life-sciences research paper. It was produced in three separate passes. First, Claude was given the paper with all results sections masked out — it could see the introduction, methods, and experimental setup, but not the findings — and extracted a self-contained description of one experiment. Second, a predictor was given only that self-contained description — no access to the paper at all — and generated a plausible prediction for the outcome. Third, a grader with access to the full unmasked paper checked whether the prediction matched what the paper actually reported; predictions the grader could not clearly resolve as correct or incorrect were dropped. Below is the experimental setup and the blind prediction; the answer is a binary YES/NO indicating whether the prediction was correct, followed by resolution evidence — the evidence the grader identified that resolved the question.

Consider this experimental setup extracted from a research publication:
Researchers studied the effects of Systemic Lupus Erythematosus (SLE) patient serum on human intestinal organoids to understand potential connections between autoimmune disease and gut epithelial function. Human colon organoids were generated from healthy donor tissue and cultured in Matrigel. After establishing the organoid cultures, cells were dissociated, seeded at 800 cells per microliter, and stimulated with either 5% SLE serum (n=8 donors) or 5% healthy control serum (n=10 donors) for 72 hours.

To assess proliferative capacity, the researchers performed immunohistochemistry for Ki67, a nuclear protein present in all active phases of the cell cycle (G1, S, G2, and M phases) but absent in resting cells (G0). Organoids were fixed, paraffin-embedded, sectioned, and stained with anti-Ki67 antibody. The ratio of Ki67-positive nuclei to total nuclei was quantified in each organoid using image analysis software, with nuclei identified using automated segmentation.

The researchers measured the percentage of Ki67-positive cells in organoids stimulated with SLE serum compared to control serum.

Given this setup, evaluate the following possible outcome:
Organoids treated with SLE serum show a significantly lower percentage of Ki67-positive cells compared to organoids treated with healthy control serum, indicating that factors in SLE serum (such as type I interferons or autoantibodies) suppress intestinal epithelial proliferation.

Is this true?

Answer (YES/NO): NO